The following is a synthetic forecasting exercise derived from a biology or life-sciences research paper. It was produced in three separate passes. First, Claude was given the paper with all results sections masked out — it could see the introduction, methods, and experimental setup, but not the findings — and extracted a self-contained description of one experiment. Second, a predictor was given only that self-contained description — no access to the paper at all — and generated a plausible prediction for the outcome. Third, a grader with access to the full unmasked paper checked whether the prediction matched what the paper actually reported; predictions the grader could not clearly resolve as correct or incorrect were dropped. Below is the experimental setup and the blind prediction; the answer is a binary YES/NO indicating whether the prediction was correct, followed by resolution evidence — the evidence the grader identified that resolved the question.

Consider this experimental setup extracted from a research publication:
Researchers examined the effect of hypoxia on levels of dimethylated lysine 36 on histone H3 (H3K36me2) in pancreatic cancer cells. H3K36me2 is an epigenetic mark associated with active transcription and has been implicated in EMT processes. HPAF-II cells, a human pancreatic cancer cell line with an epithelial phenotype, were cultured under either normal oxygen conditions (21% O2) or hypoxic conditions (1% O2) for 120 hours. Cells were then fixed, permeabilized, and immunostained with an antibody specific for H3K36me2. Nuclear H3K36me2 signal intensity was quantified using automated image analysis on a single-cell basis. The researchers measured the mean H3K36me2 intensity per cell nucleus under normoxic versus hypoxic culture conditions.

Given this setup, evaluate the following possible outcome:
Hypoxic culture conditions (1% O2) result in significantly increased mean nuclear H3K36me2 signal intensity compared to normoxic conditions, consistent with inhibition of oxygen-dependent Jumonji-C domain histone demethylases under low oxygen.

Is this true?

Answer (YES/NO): YES